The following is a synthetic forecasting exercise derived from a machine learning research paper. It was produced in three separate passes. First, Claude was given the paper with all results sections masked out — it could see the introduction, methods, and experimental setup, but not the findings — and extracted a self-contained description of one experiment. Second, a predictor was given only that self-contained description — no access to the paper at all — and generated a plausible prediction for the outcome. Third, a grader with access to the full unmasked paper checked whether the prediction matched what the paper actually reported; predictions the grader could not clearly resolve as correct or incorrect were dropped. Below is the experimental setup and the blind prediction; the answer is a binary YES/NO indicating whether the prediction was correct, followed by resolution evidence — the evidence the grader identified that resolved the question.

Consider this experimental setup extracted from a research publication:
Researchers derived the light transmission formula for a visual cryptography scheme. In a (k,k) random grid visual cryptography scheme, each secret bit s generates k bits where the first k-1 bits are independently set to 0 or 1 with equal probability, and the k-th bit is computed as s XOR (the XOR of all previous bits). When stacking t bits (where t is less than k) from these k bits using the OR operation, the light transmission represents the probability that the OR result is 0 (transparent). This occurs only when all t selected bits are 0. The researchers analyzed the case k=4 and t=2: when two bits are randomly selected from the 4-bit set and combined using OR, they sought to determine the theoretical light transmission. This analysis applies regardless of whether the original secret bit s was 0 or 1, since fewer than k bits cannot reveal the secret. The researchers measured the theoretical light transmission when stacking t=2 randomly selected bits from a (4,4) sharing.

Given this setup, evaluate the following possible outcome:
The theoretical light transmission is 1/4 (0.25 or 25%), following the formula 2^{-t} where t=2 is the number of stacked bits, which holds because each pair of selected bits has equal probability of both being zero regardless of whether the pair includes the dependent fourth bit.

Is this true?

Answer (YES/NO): YES